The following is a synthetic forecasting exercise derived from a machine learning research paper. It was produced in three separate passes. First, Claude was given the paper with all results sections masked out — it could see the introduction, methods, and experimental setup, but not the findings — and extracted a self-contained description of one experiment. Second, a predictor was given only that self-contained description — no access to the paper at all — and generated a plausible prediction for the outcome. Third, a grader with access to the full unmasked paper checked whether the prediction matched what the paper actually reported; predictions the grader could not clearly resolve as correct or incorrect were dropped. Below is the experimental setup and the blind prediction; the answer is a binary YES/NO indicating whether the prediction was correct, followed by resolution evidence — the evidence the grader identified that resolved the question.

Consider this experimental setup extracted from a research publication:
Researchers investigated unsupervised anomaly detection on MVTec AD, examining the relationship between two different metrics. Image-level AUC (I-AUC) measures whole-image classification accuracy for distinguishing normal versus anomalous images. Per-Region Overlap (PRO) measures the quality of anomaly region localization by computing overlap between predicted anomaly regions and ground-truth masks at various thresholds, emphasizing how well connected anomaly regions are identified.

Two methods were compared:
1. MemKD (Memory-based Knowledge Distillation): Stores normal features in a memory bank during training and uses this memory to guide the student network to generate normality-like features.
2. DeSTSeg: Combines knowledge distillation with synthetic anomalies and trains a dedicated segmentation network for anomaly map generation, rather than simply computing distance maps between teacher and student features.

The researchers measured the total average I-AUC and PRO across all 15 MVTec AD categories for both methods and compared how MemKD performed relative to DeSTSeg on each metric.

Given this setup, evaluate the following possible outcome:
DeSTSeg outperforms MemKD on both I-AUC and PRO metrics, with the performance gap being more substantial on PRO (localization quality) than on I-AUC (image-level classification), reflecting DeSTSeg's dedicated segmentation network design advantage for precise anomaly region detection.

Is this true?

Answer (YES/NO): NO